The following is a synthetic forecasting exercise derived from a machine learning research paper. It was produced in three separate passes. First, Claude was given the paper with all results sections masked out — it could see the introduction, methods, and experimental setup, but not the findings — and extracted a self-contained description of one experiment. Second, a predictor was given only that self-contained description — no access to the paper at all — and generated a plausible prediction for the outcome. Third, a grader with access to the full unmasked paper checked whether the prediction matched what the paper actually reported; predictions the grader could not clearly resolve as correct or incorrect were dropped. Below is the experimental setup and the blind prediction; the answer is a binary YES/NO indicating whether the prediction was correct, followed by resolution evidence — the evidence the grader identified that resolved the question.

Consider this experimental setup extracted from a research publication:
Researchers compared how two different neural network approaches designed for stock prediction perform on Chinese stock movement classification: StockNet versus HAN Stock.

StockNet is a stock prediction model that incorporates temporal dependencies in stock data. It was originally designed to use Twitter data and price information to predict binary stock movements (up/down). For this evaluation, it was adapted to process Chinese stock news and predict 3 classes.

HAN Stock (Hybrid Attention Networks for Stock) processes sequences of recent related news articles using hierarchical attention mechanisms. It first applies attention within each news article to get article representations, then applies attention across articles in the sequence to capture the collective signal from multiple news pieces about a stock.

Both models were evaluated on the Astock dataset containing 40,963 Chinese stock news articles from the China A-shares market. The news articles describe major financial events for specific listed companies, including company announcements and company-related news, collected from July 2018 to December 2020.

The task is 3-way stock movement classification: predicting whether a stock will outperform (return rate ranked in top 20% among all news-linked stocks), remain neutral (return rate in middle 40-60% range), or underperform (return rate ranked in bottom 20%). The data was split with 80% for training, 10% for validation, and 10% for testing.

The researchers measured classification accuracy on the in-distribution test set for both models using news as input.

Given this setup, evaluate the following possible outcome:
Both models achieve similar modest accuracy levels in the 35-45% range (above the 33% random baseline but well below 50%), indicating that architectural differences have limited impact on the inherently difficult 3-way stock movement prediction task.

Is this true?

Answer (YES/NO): NO